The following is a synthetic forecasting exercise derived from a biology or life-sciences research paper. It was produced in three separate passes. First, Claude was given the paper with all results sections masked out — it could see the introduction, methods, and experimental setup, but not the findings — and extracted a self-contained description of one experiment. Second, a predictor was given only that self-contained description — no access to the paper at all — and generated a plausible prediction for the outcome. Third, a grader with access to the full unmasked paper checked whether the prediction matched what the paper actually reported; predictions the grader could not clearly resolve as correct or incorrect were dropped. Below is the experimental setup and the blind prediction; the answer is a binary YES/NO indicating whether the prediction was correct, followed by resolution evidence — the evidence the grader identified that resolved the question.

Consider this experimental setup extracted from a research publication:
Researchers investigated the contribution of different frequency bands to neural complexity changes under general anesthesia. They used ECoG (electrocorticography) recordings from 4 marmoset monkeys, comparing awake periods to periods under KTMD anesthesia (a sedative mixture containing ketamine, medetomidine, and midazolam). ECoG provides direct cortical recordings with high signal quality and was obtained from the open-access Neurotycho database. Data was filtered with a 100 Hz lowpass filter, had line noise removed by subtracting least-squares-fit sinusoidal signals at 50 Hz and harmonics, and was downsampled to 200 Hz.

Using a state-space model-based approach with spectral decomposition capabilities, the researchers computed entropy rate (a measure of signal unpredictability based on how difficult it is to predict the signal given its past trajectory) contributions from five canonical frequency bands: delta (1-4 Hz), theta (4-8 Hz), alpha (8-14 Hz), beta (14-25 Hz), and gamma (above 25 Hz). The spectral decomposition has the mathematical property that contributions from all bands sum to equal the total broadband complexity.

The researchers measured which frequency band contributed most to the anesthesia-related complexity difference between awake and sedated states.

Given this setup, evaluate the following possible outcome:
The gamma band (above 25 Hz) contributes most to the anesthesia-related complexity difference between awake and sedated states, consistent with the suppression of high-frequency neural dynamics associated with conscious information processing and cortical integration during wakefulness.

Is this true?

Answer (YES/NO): YES